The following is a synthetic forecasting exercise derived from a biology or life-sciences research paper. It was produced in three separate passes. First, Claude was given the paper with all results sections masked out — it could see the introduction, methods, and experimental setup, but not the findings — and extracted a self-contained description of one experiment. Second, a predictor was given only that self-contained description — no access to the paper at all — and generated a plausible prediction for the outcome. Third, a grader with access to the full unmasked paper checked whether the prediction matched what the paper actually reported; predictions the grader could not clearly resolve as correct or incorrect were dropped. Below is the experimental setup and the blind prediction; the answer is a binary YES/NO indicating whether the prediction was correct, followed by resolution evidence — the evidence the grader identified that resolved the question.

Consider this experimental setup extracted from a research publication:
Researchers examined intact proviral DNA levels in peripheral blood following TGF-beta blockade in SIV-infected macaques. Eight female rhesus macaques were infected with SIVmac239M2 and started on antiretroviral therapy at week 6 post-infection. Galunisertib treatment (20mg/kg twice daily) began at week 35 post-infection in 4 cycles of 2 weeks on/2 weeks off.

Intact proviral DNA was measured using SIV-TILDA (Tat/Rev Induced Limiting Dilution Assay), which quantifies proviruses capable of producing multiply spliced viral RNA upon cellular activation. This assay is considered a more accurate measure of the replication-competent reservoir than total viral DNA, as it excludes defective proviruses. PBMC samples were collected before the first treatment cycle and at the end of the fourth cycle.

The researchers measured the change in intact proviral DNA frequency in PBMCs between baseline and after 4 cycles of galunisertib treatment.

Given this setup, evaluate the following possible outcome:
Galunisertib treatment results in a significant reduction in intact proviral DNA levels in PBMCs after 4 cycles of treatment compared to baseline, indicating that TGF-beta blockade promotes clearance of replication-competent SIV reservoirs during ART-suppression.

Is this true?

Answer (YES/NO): YES